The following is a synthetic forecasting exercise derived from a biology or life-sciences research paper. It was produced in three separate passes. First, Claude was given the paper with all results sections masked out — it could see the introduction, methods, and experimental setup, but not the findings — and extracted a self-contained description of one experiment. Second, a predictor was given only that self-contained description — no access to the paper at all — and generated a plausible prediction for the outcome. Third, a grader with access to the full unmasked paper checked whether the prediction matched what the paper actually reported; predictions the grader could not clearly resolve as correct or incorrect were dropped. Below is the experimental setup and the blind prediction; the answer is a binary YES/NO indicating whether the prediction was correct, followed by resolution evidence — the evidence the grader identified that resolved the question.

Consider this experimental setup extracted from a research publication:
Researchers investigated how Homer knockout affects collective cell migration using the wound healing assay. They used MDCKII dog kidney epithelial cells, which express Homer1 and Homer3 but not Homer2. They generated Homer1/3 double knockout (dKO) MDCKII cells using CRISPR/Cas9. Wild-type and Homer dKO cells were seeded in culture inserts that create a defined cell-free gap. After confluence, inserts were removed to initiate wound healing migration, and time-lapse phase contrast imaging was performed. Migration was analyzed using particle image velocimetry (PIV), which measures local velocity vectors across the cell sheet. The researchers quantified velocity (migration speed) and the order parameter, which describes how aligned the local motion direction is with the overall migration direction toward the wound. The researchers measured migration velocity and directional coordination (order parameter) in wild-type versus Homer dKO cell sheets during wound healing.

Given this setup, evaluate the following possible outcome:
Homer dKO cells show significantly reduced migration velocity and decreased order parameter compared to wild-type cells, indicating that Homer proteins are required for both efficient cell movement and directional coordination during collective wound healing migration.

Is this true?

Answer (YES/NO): NO